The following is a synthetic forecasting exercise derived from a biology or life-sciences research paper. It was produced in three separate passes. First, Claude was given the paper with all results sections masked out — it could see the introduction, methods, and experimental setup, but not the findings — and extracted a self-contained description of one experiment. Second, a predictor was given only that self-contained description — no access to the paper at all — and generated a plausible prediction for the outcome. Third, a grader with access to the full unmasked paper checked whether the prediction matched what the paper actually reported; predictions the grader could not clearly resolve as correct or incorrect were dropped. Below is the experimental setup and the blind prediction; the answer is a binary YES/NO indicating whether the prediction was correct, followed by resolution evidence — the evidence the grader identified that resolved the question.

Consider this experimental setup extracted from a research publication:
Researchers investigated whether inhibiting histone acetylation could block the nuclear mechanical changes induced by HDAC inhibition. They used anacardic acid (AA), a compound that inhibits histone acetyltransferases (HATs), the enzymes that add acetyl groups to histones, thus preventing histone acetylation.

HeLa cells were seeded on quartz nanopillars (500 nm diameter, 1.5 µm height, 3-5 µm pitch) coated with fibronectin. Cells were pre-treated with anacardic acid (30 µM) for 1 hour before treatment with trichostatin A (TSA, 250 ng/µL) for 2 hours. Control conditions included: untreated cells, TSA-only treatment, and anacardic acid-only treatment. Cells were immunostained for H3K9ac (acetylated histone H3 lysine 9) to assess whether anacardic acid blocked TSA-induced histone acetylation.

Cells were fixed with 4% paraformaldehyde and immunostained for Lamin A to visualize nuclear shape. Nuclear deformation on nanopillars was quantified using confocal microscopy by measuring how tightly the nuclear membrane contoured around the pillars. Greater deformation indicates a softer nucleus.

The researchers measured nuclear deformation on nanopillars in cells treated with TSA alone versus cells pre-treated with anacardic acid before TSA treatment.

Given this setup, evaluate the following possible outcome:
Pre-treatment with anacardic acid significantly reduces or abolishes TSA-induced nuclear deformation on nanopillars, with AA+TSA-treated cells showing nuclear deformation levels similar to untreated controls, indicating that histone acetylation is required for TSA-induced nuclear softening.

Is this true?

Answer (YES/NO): NO